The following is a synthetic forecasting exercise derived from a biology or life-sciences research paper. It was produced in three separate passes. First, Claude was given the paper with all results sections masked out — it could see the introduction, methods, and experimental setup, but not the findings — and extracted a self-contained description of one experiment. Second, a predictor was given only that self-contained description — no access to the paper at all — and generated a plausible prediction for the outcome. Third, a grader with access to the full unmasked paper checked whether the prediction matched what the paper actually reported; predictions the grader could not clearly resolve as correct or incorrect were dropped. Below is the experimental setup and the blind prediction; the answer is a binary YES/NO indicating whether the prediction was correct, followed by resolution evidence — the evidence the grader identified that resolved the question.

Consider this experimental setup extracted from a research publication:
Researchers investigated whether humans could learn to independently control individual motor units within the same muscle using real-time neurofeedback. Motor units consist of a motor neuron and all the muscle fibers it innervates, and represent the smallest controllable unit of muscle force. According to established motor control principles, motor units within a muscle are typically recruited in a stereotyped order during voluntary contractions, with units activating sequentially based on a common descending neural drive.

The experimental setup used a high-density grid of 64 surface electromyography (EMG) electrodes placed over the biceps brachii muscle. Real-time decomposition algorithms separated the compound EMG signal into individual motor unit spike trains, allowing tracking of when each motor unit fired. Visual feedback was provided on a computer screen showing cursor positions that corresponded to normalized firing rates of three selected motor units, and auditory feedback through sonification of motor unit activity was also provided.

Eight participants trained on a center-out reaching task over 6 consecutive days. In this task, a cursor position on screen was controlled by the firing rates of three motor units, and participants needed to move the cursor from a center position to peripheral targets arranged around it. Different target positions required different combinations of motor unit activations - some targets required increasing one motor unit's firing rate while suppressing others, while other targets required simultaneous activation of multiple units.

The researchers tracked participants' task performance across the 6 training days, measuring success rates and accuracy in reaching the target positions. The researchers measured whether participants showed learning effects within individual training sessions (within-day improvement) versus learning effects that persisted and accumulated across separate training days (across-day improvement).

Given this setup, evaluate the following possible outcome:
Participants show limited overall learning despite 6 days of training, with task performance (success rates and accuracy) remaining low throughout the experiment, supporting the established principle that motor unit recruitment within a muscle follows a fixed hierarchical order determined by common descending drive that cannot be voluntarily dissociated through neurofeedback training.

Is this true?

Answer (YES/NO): NO